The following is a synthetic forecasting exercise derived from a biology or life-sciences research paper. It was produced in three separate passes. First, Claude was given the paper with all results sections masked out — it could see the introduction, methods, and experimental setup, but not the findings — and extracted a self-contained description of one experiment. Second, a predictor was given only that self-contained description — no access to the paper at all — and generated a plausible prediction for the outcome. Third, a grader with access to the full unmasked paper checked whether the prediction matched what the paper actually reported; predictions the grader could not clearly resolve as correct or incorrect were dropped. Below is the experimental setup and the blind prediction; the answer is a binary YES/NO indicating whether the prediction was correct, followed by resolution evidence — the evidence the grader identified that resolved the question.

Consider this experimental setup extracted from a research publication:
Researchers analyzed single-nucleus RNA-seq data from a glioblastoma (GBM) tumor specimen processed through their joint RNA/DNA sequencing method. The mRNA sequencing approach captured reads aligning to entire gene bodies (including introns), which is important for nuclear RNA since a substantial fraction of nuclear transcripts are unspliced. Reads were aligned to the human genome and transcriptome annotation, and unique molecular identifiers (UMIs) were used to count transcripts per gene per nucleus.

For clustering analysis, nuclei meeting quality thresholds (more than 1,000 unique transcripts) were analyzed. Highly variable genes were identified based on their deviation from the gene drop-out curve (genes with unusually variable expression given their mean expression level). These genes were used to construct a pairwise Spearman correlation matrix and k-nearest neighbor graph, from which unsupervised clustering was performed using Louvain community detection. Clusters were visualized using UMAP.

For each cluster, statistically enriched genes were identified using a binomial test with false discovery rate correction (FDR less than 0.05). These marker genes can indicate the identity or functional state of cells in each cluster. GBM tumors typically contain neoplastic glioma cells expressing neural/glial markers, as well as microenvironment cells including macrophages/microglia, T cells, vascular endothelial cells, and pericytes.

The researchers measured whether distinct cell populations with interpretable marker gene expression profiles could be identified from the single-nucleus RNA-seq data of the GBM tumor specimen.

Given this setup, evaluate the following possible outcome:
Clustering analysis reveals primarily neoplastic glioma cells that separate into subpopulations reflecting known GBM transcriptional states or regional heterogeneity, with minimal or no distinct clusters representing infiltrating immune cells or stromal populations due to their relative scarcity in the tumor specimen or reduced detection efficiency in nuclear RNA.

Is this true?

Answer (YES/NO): YES